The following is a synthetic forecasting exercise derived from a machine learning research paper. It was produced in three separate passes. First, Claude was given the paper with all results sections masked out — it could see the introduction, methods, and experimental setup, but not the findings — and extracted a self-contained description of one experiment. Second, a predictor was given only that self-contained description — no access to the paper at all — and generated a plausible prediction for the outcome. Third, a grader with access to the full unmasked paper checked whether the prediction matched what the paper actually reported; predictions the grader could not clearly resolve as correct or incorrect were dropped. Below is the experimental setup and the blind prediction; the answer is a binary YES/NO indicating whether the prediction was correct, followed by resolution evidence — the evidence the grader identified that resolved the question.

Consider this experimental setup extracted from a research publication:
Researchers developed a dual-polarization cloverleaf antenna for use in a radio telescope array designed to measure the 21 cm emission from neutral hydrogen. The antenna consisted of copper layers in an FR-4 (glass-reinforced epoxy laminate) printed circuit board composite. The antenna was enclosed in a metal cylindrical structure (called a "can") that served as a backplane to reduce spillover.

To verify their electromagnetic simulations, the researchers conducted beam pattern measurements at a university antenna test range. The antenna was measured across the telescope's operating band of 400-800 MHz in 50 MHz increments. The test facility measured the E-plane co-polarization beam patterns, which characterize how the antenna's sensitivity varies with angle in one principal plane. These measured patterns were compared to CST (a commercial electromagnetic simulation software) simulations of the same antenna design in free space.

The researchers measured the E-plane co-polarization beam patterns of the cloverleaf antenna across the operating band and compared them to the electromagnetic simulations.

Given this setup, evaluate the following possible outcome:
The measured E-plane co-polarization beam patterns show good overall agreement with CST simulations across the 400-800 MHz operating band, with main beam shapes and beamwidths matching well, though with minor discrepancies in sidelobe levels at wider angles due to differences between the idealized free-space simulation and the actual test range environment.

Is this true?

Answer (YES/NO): YES